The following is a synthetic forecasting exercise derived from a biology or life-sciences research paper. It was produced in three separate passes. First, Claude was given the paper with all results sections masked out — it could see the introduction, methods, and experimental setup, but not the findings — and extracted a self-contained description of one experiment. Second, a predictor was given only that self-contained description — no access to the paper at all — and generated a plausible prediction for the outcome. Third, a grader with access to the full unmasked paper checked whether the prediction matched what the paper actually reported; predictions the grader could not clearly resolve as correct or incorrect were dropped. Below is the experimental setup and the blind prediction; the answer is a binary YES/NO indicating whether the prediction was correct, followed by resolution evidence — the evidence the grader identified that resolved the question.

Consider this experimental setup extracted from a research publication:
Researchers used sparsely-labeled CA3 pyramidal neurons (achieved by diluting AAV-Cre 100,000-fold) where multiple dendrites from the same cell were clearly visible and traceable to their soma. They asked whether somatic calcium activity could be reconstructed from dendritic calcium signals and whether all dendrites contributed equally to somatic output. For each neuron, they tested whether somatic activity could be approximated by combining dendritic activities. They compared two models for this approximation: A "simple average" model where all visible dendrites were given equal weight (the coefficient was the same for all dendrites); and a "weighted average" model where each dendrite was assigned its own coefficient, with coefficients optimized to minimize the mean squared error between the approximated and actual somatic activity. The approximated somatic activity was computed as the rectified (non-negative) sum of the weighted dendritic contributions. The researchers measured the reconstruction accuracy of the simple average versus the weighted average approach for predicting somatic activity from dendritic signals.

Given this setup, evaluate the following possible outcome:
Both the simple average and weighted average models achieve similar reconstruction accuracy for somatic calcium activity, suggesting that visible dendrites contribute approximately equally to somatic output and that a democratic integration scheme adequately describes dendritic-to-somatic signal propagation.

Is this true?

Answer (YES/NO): NO